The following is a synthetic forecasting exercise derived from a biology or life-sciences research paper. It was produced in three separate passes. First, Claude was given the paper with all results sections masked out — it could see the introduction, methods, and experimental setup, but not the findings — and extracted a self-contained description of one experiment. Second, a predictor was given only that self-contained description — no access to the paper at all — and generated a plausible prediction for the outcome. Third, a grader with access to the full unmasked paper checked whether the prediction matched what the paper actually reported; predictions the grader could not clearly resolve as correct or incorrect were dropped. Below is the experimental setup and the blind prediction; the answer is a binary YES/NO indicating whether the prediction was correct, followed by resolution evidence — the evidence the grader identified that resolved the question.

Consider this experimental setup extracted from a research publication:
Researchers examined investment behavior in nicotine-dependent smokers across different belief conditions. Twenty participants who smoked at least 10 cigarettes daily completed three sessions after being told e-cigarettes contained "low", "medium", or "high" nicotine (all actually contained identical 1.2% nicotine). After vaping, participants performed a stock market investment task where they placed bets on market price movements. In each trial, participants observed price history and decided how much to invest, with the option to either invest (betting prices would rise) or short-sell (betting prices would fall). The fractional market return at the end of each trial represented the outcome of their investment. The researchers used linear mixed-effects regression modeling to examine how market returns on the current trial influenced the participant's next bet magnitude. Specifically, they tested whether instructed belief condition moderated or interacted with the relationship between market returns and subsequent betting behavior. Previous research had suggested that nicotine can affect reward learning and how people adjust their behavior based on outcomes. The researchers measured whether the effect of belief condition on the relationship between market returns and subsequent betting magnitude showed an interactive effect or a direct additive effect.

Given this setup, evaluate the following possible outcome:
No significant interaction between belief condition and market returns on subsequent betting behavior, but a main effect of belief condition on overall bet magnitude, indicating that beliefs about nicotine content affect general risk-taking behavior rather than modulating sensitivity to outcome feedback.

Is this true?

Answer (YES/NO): NO